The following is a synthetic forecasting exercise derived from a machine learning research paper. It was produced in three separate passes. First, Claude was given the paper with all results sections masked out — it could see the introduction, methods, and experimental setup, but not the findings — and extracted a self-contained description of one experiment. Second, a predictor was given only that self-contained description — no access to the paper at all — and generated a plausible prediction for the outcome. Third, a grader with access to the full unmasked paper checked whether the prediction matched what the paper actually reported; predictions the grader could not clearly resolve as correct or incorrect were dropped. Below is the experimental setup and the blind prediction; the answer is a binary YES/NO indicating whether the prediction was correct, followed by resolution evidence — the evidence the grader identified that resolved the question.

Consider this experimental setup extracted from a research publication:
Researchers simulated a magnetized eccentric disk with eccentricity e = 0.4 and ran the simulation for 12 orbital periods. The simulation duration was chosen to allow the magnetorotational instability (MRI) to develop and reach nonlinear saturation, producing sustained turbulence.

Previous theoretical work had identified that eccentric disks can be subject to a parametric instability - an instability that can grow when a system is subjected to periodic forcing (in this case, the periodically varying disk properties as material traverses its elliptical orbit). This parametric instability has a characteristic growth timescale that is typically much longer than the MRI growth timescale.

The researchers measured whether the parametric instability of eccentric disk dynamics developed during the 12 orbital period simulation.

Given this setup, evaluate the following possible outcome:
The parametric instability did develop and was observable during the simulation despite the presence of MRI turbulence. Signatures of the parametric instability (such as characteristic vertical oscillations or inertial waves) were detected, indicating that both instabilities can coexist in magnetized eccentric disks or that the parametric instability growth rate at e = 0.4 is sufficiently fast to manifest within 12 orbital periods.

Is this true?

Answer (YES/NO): NO